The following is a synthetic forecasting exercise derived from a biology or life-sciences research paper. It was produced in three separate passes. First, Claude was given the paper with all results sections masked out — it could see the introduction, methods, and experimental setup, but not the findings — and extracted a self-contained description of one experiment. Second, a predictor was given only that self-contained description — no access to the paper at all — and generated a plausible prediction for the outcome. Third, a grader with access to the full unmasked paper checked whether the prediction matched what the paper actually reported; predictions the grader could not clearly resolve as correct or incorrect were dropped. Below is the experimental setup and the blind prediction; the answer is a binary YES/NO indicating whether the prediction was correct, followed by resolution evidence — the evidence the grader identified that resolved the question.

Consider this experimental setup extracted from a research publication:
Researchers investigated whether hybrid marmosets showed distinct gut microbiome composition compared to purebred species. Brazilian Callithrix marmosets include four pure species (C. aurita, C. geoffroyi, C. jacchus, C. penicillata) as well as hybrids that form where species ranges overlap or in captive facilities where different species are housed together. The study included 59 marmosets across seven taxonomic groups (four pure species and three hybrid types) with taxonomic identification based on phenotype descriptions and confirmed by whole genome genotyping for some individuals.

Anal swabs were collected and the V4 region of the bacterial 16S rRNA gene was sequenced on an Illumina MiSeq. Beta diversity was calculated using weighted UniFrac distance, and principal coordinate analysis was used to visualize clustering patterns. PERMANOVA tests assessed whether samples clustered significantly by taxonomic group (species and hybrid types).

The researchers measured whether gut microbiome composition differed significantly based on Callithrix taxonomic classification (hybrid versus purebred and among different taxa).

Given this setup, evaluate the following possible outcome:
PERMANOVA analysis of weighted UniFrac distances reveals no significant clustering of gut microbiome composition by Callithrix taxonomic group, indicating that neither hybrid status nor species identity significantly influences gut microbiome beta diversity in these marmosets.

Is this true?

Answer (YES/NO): NO